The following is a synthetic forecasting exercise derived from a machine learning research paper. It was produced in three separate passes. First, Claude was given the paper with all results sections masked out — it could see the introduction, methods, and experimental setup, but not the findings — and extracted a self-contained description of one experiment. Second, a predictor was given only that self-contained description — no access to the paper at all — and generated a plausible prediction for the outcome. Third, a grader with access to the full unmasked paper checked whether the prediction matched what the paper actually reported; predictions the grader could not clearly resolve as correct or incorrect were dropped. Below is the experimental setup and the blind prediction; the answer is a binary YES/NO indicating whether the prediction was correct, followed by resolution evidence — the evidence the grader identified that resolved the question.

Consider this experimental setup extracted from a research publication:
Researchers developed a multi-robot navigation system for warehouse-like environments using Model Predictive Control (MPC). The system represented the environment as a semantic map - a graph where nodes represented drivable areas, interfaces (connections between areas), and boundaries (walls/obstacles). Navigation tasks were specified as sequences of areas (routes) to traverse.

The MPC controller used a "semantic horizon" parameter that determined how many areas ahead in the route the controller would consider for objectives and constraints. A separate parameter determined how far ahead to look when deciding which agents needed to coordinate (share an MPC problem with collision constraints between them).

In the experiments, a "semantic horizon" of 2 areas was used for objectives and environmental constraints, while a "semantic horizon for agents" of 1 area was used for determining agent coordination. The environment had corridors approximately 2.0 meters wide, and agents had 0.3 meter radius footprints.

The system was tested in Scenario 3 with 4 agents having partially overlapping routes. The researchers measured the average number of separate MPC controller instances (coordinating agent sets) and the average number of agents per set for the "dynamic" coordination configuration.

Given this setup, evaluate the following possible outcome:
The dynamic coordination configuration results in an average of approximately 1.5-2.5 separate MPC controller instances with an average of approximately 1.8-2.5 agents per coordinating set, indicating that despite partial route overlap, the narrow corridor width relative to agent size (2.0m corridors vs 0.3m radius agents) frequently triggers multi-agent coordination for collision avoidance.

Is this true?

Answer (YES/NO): NO